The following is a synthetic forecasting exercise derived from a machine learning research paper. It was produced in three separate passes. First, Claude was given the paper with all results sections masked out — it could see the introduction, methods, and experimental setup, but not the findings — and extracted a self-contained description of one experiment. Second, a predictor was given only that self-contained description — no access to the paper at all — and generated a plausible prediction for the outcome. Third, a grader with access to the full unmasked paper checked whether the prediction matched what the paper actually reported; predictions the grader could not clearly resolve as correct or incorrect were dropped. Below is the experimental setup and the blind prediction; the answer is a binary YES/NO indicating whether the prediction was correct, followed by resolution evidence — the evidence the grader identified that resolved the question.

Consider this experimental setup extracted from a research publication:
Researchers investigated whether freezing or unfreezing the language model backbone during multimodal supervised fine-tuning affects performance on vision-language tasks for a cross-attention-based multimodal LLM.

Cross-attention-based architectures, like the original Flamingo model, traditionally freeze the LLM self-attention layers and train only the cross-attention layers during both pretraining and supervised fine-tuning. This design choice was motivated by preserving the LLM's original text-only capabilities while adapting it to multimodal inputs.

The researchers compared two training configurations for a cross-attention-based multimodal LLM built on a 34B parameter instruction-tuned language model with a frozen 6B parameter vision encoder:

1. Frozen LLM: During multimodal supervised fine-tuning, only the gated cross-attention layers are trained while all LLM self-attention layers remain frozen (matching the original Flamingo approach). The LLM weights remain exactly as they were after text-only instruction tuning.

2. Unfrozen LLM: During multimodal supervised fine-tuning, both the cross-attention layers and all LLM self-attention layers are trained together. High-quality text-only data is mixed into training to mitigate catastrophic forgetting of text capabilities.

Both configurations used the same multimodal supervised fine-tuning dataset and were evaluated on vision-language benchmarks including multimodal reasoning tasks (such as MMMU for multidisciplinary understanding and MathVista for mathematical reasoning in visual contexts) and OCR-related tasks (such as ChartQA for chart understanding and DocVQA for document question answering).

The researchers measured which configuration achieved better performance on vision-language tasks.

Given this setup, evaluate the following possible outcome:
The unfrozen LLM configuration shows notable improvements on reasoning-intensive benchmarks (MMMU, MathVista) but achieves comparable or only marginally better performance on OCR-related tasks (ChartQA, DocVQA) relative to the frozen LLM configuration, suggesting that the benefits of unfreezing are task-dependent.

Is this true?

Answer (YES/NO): NO